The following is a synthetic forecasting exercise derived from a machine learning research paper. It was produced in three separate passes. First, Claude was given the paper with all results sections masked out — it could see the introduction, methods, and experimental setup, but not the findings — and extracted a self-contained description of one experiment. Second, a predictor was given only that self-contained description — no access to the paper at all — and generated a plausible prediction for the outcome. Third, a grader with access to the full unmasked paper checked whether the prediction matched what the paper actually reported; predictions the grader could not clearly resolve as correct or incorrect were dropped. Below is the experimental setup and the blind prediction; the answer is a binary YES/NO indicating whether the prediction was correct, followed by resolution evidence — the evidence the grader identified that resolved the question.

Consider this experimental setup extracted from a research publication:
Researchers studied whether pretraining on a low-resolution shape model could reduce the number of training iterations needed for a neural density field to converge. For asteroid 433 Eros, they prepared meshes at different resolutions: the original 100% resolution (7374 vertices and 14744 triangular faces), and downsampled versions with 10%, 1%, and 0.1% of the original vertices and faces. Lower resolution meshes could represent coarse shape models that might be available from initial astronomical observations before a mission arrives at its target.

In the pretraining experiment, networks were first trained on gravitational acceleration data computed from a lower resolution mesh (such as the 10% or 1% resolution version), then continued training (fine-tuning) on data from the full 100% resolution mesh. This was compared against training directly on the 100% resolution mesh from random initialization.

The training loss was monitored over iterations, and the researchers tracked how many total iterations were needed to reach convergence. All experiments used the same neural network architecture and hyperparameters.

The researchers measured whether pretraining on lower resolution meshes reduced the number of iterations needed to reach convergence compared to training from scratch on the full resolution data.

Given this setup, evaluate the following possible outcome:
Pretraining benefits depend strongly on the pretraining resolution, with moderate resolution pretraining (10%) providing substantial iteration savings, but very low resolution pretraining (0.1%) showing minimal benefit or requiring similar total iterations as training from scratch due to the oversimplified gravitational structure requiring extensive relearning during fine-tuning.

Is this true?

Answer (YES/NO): NO